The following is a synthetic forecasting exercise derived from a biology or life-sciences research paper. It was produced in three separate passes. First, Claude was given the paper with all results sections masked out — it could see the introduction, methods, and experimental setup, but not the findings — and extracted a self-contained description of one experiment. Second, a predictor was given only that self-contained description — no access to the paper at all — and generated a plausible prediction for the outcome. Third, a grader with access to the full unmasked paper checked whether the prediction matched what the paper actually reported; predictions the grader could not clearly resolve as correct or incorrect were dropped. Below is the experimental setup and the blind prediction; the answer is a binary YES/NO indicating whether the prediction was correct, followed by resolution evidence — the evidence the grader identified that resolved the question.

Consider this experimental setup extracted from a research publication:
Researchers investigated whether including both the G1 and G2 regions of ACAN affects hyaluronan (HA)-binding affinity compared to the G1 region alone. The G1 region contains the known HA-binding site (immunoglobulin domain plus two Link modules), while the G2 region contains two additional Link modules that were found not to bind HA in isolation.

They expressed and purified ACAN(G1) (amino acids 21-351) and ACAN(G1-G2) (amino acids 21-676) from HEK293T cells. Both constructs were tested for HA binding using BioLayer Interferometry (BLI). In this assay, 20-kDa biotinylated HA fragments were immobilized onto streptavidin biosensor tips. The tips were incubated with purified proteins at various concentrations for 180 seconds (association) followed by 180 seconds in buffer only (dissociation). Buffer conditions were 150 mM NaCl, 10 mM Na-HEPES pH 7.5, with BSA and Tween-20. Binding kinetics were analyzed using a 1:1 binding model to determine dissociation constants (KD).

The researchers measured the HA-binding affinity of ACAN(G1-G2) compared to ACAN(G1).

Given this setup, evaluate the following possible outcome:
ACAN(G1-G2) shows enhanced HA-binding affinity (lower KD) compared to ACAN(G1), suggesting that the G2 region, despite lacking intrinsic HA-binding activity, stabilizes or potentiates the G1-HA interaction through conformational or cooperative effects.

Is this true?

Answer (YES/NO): NO